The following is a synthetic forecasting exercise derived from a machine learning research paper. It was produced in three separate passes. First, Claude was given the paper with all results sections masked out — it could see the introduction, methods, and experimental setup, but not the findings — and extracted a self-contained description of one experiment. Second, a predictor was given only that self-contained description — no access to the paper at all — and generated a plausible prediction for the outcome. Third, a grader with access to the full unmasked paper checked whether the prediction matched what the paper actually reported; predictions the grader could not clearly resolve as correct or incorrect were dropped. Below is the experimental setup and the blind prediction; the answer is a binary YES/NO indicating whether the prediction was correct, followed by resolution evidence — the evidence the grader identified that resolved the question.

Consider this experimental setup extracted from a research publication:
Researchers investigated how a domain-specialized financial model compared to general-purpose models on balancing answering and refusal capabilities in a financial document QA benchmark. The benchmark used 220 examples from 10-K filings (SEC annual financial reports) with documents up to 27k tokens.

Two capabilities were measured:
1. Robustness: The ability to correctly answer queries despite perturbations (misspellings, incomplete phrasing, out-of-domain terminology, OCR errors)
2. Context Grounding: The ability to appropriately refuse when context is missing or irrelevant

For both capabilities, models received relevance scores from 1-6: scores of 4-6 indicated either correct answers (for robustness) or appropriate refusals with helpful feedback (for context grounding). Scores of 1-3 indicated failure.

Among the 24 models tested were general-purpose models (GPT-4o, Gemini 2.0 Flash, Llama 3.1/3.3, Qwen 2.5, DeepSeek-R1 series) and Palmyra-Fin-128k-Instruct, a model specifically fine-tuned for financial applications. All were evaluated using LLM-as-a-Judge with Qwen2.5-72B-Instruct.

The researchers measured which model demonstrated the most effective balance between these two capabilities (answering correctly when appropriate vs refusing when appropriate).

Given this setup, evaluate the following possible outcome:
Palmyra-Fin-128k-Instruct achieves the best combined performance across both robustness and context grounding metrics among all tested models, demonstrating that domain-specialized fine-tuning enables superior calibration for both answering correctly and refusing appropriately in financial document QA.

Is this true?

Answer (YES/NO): YES